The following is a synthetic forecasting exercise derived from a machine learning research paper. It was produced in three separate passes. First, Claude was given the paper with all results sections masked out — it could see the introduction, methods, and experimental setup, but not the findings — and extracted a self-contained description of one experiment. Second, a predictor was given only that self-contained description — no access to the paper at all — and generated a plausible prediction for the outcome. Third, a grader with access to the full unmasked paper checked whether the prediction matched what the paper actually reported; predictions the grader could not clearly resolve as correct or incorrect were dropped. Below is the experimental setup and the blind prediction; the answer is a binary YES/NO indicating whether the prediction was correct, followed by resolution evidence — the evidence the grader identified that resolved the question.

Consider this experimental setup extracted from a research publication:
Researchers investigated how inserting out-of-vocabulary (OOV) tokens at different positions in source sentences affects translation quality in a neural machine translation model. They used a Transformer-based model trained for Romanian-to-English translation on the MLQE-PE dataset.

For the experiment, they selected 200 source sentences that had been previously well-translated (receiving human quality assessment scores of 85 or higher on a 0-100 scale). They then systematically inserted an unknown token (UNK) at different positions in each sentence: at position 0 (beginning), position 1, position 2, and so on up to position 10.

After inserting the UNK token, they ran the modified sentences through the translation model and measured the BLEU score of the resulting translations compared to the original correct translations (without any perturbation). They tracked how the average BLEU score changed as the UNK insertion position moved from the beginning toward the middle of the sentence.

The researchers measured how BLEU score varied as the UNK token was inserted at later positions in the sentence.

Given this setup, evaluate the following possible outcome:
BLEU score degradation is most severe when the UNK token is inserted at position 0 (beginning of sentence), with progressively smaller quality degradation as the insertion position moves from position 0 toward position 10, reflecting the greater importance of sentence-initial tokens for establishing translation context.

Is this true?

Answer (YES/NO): YES